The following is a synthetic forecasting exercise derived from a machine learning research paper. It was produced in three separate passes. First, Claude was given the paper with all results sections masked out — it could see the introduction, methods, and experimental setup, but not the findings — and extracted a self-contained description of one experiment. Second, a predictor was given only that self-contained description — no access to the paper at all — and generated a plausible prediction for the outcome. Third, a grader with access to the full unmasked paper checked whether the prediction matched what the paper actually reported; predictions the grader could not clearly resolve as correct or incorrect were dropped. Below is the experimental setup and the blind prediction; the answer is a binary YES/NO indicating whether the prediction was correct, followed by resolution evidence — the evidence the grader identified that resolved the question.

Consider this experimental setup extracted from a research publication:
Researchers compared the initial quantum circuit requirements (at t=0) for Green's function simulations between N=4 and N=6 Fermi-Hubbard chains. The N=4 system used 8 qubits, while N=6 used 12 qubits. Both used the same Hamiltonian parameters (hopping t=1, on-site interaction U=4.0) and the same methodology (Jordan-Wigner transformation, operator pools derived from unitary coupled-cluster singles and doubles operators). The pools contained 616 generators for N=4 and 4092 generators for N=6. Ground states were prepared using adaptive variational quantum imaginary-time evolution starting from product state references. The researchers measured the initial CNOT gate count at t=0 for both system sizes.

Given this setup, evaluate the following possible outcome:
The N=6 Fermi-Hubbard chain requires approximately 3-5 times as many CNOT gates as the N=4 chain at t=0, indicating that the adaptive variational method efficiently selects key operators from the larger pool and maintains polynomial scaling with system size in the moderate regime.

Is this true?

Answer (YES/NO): NO